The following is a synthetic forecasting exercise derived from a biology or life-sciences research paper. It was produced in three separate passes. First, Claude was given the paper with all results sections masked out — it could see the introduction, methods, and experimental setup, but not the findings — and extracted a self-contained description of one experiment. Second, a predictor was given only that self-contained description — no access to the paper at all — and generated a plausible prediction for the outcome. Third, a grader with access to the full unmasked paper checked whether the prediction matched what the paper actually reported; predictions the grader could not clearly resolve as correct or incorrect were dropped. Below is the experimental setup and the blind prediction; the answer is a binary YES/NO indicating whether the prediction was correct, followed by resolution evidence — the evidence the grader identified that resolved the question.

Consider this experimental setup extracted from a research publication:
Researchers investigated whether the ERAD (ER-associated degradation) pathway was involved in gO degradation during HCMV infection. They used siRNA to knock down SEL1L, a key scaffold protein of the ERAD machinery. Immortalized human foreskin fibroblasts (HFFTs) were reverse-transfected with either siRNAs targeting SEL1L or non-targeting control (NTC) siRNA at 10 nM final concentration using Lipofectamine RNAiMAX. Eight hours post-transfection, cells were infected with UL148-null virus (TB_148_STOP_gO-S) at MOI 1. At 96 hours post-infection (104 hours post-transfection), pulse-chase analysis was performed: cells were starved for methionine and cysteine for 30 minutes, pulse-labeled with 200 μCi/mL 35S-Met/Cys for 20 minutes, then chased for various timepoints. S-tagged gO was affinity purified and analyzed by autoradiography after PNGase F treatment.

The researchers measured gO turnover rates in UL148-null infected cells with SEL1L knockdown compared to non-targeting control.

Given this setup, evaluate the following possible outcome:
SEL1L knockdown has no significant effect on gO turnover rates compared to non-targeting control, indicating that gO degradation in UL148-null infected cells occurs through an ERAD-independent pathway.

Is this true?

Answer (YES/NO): NO